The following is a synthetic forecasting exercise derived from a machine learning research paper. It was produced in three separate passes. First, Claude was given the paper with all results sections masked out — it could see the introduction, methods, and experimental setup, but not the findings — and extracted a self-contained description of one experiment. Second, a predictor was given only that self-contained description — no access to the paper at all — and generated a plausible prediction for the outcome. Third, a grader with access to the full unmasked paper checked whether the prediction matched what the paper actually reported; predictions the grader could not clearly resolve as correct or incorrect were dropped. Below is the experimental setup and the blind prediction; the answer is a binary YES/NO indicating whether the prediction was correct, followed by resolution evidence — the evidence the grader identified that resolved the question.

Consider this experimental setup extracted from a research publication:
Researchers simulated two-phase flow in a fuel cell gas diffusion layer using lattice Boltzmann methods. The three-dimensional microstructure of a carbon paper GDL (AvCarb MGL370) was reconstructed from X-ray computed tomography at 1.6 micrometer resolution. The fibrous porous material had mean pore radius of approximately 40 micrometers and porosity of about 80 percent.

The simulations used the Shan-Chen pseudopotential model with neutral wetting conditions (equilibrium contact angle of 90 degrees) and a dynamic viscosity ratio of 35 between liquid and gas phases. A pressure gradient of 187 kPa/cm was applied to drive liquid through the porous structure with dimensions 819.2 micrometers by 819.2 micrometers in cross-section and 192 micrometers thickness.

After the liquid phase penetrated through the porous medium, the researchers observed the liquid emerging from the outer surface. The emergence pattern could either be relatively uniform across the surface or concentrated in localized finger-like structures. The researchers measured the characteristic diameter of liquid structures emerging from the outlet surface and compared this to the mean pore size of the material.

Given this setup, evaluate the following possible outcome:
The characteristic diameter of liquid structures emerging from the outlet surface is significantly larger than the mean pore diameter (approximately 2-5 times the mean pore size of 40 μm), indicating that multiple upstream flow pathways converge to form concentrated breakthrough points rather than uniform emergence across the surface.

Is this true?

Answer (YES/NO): NO